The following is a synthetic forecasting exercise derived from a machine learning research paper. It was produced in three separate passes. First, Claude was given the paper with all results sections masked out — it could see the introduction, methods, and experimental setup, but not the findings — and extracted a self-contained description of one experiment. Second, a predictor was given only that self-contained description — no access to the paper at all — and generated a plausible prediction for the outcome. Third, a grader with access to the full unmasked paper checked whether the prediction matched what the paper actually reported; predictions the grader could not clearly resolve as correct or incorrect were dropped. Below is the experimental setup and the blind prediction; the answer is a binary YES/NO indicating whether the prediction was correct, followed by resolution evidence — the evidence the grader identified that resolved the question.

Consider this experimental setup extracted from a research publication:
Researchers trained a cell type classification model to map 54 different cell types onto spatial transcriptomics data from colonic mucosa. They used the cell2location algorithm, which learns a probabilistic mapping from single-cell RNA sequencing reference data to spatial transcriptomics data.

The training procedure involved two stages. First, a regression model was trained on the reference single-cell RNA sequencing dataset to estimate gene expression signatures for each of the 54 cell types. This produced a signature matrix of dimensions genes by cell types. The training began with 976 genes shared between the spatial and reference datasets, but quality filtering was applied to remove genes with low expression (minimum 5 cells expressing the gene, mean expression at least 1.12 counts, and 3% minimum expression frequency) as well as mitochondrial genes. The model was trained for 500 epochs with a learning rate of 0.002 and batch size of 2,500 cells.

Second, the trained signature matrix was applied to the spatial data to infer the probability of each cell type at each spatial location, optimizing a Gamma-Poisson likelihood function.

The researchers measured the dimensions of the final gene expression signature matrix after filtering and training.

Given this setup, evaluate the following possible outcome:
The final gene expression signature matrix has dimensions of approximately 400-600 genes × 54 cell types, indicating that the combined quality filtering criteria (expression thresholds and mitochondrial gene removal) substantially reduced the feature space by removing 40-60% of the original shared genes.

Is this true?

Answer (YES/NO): NO